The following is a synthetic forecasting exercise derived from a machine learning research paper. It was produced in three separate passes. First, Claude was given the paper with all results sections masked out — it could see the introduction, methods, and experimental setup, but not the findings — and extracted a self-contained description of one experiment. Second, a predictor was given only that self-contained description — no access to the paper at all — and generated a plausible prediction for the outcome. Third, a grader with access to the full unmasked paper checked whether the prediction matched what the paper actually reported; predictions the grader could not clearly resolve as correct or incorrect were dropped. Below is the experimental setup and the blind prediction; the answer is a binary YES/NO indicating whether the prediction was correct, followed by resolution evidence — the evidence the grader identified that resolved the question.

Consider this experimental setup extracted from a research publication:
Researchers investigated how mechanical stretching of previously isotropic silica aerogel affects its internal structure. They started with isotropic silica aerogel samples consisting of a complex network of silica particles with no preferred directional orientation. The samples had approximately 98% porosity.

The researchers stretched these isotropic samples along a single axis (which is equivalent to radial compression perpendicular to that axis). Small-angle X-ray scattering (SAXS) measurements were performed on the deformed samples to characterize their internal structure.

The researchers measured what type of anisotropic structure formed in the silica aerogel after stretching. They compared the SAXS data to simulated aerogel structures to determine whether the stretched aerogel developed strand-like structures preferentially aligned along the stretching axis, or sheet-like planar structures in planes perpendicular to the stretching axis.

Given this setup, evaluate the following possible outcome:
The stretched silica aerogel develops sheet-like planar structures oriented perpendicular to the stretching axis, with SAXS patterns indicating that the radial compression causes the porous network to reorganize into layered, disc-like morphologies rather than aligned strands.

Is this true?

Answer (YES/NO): YES